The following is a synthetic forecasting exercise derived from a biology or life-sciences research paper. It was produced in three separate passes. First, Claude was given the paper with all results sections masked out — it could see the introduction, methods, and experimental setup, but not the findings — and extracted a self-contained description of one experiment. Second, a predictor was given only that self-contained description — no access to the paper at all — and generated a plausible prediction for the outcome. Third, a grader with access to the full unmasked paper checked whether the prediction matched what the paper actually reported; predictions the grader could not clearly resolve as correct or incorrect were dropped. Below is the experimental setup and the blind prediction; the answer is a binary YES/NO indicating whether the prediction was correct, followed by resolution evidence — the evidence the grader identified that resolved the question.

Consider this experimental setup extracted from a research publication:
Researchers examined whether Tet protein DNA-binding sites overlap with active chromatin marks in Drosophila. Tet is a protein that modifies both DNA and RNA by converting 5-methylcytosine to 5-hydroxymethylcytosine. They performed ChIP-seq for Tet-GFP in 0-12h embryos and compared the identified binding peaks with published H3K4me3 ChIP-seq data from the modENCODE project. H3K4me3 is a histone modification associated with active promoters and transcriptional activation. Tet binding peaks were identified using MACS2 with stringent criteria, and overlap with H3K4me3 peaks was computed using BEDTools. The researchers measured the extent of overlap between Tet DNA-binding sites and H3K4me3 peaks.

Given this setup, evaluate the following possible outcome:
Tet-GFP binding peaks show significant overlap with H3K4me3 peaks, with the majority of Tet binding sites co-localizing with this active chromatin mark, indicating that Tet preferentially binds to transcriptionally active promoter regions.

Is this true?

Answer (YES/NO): NO